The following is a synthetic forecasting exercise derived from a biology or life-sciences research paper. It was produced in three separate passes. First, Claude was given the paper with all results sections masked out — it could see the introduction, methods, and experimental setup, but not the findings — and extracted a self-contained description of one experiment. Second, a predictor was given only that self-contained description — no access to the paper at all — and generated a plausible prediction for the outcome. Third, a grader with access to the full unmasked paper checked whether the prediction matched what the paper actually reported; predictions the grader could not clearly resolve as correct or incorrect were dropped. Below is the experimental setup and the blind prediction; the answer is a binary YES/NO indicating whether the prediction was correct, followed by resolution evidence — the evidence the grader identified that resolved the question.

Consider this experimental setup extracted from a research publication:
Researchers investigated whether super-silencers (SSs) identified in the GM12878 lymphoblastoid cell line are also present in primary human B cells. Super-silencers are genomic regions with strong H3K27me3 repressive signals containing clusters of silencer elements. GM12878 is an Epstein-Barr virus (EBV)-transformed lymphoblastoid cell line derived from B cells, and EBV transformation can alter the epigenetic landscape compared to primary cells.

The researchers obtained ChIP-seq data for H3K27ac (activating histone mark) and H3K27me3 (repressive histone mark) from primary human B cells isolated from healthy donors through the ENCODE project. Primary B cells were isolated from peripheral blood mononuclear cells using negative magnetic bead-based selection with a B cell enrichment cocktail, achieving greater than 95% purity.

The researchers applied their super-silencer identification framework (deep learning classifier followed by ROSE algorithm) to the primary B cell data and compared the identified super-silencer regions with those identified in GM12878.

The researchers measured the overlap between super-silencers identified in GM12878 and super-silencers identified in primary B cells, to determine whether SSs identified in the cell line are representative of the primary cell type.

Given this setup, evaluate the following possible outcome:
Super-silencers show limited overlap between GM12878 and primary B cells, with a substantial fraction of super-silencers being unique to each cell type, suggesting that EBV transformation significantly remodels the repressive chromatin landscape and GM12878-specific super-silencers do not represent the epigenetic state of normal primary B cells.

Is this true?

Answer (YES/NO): NO